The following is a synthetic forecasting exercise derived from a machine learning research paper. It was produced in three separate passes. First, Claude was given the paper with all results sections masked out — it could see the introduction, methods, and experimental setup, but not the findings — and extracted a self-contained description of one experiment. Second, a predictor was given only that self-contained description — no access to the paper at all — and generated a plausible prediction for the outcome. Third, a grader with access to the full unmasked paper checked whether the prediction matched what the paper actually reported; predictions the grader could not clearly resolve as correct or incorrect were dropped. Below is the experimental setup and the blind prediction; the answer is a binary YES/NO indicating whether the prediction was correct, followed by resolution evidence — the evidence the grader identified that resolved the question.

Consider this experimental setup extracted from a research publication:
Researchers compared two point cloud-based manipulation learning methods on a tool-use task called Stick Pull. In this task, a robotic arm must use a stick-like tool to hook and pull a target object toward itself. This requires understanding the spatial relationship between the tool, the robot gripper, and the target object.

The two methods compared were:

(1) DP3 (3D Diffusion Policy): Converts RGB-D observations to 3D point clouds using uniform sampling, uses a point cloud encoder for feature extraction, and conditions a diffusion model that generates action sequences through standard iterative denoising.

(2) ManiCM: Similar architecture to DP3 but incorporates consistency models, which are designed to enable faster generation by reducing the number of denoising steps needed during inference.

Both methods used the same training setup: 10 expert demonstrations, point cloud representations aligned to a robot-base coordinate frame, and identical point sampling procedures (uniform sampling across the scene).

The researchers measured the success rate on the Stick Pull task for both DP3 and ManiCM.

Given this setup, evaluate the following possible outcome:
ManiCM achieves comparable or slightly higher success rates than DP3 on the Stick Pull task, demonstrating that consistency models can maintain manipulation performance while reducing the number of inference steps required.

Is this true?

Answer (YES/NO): NO